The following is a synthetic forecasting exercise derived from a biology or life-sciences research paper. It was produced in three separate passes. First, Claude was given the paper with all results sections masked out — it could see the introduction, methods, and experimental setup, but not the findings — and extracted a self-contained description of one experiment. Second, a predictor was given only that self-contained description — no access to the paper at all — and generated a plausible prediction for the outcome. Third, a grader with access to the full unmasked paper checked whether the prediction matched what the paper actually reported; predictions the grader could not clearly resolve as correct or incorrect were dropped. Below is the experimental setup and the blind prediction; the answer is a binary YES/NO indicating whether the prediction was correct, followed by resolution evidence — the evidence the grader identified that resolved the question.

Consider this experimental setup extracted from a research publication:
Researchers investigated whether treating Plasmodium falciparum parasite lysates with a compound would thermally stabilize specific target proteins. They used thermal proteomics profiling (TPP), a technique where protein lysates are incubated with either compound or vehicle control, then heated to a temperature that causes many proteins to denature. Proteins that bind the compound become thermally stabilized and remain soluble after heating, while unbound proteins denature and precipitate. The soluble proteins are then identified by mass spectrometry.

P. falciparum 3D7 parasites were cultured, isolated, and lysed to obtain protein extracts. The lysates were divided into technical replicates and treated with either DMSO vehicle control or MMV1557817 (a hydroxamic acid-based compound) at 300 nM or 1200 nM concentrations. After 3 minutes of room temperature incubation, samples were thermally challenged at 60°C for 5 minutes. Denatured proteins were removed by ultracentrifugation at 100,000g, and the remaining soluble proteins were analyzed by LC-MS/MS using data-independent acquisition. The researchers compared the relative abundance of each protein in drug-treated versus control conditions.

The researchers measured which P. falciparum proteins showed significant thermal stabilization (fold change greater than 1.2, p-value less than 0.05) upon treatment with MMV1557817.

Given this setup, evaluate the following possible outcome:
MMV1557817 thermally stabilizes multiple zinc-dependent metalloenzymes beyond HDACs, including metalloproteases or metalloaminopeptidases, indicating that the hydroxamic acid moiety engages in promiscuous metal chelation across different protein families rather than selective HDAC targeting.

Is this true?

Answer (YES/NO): NO